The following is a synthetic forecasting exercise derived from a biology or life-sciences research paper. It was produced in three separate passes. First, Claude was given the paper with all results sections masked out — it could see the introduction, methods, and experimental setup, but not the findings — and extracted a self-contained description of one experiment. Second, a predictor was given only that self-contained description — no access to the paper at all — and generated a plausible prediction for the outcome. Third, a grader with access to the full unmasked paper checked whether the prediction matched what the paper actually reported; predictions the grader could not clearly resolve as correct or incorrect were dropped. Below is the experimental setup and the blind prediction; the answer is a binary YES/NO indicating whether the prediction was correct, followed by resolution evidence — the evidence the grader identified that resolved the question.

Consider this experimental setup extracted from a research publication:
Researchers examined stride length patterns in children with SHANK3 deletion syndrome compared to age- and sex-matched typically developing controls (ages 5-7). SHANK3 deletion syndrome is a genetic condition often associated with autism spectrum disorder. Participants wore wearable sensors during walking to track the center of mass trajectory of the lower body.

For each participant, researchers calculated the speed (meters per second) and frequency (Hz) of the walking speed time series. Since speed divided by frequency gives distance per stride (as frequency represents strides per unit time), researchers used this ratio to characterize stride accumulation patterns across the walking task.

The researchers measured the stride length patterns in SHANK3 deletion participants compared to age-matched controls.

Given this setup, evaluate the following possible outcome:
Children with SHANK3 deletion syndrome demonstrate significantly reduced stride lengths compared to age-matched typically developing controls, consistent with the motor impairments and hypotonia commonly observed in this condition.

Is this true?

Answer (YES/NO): YES